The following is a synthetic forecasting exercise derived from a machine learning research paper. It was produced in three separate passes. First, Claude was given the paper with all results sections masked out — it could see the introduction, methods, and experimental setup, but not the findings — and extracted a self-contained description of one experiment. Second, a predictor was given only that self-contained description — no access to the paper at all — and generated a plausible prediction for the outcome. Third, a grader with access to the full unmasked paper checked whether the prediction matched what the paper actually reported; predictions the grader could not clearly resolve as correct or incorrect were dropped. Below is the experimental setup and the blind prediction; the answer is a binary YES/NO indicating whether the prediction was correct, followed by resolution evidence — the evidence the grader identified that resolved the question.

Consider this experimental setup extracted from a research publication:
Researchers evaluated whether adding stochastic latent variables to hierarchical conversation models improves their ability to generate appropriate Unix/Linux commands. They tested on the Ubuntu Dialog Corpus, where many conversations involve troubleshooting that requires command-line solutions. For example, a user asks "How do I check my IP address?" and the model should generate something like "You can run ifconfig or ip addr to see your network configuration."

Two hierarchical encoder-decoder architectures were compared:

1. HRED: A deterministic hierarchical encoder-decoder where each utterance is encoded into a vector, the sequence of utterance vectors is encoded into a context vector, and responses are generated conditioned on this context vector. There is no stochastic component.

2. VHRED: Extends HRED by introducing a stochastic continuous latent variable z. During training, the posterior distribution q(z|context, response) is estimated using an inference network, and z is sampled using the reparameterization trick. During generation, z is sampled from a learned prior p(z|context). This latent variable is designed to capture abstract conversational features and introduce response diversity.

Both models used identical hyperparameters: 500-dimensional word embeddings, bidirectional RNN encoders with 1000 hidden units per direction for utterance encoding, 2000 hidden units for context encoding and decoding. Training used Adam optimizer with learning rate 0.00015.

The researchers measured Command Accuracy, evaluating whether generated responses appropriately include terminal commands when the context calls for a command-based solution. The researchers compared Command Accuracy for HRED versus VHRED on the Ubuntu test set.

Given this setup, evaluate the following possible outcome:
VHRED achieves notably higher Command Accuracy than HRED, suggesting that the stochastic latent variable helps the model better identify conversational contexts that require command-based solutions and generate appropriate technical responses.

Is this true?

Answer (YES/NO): NO